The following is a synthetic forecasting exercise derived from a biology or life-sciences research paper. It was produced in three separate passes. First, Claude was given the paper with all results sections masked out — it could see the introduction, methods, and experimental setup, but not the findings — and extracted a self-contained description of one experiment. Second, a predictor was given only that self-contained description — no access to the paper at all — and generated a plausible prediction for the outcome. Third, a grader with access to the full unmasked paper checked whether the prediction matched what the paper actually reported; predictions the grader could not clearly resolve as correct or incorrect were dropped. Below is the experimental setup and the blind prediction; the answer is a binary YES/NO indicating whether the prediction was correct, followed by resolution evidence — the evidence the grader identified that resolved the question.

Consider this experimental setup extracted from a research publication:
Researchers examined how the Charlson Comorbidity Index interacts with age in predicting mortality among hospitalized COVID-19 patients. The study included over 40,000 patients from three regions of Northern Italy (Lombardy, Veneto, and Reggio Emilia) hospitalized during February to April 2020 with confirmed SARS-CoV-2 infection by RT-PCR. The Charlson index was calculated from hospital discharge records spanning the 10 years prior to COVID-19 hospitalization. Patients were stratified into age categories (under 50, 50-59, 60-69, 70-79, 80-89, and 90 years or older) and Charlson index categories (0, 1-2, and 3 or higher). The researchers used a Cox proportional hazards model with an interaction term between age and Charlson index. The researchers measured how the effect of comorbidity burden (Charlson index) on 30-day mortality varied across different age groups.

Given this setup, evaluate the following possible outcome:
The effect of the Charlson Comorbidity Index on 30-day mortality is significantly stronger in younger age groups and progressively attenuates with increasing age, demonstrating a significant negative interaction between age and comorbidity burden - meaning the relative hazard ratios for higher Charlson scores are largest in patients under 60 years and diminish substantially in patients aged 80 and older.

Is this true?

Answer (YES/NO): YES